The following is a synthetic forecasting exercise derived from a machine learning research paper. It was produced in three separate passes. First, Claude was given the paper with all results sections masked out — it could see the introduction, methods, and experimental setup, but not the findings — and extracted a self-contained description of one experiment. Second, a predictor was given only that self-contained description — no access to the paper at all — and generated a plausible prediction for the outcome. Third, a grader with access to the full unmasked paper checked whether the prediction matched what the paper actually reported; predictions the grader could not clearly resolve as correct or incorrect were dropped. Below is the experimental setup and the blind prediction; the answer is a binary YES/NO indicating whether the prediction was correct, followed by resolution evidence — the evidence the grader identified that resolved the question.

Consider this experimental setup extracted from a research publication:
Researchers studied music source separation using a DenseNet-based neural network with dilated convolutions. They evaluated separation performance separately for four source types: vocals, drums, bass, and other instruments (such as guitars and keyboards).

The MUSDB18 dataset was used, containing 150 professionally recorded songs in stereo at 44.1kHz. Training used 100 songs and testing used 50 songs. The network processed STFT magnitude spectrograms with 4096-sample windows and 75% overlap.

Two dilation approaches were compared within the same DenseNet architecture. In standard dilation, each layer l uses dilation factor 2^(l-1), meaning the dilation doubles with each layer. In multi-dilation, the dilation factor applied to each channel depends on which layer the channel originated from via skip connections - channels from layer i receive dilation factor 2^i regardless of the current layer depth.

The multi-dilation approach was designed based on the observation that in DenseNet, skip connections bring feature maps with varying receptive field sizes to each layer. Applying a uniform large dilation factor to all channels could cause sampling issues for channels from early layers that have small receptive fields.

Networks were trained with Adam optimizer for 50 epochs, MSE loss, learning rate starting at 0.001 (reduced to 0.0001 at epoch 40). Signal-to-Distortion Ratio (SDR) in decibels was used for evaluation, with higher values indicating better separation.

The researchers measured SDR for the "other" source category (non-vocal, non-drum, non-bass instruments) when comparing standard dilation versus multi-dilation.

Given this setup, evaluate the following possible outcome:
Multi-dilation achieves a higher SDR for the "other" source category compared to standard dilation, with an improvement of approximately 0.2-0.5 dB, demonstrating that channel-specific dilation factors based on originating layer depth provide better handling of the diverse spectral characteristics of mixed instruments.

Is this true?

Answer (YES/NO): NO